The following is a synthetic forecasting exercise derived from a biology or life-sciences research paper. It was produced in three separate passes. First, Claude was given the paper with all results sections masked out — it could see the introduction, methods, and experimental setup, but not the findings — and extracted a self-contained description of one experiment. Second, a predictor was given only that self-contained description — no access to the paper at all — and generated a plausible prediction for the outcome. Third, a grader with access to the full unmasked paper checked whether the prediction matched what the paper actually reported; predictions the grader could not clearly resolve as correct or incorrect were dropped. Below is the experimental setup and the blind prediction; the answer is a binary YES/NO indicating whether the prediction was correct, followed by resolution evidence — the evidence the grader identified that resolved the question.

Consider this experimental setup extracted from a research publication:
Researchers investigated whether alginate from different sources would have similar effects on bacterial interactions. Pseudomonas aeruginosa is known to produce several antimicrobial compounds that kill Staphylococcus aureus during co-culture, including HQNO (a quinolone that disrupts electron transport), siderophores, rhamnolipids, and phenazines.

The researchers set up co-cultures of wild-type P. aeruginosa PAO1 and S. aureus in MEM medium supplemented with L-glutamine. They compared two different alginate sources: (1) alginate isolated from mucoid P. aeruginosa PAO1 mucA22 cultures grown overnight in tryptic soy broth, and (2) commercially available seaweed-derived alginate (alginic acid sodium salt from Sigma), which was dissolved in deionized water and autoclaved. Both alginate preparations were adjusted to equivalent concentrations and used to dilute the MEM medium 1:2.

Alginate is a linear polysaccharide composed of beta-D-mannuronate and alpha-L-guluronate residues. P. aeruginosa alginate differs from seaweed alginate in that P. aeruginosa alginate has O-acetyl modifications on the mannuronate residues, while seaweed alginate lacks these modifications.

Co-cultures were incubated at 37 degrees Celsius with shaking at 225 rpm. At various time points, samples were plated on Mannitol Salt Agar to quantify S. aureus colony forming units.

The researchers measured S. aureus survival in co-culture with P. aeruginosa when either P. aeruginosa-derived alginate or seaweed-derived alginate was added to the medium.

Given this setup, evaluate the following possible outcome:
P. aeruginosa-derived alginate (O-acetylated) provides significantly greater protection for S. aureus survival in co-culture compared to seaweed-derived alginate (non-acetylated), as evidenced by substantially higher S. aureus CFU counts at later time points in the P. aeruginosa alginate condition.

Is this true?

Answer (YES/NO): NO